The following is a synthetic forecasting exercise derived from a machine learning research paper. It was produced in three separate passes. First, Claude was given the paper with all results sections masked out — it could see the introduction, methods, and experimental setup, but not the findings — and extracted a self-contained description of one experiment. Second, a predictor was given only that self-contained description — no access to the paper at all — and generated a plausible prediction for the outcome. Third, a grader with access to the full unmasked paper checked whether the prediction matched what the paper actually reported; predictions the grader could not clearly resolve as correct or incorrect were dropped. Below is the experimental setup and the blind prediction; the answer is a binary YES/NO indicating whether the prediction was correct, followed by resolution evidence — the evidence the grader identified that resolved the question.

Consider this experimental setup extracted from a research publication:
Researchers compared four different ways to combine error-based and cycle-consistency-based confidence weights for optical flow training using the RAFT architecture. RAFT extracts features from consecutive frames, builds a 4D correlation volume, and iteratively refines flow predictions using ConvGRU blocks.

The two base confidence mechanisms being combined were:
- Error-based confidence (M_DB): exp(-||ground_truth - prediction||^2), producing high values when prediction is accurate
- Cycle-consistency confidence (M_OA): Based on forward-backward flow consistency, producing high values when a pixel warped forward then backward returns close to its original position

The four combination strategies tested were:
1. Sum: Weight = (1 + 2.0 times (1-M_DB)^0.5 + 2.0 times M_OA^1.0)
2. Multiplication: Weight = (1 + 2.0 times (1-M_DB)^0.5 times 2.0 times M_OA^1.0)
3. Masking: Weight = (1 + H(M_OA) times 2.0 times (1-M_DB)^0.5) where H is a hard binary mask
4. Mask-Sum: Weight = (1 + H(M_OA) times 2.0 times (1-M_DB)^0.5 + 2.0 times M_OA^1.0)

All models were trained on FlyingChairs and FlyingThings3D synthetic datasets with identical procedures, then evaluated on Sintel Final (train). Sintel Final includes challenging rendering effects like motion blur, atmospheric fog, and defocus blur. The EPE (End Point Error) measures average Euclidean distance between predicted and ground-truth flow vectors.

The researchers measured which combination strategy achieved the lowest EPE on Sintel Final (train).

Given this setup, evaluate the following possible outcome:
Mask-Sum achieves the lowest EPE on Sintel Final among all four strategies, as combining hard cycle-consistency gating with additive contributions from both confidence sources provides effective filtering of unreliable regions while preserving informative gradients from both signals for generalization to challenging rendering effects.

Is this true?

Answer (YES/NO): YES